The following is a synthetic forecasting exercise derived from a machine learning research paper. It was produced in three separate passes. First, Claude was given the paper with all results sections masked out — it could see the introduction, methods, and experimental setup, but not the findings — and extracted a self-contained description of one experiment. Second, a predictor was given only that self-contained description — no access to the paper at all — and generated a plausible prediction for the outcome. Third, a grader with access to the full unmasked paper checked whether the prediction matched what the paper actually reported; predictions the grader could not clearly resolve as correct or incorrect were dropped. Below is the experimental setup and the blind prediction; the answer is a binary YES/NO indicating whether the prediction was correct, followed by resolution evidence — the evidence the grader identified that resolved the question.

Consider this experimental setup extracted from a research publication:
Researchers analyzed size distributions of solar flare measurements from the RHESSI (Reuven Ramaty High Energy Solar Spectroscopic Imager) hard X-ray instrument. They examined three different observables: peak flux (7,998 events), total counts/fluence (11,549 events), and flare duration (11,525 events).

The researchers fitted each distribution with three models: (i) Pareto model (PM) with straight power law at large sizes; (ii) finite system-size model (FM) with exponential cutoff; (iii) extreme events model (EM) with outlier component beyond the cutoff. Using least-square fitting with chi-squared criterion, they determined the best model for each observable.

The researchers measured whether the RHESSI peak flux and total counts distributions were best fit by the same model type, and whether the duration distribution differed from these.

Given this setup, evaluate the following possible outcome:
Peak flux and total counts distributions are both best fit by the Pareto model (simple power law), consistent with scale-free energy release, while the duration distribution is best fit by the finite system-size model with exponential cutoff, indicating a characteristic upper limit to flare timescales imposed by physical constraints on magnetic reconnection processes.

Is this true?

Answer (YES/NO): YES